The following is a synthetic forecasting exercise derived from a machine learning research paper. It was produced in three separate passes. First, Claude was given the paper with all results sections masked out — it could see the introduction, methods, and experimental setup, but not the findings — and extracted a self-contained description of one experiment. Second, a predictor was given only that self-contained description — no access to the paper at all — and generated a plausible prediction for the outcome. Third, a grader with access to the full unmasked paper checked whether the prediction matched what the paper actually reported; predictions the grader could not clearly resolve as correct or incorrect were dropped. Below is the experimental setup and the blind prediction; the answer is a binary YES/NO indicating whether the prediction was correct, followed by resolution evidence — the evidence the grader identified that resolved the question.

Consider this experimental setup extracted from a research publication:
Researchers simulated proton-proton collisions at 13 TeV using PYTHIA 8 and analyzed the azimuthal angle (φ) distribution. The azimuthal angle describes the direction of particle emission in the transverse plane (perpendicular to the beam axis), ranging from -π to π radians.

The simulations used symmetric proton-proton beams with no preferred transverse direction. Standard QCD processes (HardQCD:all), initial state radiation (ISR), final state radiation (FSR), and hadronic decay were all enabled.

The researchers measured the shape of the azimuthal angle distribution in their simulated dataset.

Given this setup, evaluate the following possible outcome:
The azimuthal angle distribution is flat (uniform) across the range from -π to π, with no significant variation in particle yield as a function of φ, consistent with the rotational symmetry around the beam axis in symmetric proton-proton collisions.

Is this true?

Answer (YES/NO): YES